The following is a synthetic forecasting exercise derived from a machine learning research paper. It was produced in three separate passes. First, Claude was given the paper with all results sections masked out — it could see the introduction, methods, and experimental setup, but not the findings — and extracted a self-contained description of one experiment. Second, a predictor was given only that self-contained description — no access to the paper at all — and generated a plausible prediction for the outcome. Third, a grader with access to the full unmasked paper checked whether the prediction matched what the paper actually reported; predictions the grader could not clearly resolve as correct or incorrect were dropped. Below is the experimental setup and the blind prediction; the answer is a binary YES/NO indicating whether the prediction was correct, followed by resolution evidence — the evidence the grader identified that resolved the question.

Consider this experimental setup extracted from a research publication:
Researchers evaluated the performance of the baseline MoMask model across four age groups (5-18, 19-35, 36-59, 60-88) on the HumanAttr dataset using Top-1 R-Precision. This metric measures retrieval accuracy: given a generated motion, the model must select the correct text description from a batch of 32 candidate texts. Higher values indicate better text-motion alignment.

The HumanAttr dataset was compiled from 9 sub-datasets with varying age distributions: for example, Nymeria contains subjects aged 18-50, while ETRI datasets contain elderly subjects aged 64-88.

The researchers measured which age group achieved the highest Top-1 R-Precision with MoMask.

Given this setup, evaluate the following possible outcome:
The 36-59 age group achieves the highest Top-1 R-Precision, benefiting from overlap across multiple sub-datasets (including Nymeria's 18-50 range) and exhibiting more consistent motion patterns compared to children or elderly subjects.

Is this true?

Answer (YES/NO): NO